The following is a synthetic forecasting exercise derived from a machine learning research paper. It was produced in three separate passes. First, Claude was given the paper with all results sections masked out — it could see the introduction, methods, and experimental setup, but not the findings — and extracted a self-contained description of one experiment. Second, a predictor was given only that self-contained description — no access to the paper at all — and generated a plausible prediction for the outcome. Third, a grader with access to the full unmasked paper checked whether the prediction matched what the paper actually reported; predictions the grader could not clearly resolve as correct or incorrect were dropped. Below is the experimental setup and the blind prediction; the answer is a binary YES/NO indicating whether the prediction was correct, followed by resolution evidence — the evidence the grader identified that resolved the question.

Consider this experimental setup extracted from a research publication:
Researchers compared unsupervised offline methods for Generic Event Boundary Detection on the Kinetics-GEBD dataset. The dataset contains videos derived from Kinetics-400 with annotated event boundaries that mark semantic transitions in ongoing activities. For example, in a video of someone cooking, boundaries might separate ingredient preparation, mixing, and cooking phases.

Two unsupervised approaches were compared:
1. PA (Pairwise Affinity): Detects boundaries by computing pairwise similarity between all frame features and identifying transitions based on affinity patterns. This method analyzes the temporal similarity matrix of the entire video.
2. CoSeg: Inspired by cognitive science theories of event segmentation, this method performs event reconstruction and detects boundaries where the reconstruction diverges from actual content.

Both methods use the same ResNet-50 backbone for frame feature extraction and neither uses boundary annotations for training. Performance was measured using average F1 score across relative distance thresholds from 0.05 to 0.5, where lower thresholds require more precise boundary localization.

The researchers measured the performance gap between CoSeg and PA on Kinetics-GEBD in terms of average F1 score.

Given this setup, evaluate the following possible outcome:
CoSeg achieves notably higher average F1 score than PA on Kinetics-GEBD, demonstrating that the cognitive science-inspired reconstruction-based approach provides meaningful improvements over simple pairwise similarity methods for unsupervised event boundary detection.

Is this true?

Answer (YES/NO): YES